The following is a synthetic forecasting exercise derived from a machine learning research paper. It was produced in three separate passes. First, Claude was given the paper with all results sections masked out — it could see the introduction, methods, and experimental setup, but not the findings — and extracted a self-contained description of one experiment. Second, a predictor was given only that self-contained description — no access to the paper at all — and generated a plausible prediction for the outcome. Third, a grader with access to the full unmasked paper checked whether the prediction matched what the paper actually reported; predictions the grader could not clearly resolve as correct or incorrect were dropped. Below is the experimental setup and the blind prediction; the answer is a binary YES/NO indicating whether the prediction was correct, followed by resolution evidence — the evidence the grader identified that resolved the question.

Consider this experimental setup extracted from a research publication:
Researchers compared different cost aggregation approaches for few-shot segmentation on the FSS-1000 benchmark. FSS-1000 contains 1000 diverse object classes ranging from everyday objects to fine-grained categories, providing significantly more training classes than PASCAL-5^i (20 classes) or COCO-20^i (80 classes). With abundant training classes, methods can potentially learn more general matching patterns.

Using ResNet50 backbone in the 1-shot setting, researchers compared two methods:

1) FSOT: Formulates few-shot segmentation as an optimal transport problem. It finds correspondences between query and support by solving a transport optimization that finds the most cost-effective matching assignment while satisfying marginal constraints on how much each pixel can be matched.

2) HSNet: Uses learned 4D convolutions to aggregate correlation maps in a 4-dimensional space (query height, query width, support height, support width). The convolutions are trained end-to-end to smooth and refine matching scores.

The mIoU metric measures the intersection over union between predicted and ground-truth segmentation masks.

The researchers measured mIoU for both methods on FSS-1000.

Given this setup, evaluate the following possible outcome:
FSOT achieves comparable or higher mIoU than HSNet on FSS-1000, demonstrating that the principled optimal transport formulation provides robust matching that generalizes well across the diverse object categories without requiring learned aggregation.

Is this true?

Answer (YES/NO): NO